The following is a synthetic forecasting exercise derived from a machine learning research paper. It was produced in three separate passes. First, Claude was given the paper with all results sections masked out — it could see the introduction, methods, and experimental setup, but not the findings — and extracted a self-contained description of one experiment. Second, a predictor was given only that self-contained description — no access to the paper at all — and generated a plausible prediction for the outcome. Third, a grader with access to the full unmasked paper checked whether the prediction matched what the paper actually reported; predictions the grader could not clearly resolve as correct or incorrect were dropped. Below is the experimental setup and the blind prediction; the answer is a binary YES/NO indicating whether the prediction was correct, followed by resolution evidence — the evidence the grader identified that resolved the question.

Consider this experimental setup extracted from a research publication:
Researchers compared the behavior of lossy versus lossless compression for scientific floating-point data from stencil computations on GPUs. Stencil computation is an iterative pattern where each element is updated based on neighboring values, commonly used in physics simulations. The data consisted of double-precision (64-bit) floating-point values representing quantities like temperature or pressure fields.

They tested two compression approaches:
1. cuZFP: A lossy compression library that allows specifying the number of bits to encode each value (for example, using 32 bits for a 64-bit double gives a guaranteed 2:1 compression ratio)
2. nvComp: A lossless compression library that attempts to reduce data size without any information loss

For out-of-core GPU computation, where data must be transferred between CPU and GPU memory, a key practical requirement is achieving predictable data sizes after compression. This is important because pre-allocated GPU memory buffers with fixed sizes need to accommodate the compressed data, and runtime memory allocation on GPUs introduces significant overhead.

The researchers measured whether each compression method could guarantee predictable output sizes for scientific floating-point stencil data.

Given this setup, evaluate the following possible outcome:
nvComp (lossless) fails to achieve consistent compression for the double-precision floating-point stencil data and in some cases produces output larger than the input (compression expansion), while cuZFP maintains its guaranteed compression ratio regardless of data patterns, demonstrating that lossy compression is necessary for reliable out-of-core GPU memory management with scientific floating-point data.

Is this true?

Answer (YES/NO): YES